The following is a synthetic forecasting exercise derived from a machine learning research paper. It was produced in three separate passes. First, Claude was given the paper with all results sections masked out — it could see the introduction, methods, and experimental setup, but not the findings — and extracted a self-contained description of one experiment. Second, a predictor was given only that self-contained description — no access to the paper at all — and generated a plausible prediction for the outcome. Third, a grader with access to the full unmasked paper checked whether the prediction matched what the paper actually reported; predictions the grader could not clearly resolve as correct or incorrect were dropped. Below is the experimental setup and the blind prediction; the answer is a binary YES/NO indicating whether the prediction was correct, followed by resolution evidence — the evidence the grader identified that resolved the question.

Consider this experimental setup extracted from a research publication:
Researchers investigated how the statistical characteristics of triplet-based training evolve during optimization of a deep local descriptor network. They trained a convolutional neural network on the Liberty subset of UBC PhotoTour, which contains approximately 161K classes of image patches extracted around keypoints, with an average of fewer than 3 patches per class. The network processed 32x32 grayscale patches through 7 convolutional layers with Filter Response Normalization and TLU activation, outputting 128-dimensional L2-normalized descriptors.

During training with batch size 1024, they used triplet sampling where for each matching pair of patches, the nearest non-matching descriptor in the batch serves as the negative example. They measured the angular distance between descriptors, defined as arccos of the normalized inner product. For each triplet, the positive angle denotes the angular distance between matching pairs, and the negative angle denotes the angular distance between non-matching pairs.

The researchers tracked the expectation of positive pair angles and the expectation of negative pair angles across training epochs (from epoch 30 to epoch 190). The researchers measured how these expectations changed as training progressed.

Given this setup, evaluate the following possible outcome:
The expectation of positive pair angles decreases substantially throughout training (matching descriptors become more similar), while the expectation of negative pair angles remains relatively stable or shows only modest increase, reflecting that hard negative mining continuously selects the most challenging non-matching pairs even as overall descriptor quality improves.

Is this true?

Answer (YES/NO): YES